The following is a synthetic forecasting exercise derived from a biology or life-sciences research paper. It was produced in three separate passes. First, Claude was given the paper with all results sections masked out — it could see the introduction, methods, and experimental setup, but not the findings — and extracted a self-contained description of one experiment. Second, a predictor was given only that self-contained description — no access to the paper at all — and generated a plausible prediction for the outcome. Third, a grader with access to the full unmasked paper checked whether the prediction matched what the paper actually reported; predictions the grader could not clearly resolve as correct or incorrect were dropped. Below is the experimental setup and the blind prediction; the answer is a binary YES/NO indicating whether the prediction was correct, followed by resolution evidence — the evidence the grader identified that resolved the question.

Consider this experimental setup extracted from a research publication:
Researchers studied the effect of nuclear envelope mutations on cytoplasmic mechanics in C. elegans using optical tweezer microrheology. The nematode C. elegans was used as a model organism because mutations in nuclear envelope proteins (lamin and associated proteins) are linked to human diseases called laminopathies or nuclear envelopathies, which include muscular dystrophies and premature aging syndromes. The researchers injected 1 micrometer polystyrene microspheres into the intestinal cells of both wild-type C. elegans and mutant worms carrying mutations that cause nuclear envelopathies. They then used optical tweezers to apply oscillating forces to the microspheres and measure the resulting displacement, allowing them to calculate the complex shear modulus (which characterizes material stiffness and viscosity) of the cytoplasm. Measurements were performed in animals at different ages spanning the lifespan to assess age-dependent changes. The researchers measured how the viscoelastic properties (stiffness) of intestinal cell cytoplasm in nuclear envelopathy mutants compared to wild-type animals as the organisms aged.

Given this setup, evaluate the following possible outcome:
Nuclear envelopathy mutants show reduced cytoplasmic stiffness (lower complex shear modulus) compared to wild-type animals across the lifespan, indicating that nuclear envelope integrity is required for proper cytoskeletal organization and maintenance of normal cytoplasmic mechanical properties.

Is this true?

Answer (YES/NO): NO